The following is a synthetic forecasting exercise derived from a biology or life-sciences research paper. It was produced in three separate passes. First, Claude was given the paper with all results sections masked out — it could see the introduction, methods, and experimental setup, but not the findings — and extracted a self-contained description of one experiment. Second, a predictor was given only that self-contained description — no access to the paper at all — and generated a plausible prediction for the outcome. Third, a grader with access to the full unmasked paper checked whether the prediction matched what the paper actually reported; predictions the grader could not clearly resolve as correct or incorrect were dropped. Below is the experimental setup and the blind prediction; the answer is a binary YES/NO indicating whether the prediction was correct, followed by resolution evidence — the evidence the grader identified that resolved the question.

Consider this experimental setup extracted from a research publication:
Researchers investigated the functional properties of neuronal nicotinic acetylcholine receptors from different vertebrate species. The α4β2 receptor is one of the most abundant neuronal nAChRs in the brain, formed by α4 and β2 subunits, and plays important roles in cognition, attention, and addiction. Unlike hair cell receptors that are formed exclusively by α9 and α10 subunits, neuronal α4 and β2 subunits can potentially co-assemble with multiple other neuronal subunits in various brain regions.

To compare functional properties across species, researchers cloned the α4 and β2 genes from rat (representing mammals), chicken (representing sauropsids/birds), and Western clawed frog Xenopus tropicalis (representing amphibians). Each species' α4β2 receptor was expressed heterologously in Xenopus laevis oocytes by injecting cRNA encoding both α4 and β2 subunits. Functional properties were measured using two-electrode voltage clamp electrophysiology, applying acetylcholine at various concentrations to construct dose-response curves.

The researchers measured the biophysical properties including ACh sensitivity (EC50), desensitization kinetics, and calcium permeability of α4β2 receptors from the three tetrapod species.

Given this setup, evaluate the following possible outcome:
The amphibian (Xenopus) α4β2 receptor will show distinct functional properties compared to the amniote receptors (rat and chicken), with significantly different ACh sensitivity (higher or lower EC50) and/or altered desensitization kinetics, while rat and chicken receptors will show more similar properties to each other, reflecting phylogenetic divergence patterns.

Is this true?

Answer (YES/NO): NO